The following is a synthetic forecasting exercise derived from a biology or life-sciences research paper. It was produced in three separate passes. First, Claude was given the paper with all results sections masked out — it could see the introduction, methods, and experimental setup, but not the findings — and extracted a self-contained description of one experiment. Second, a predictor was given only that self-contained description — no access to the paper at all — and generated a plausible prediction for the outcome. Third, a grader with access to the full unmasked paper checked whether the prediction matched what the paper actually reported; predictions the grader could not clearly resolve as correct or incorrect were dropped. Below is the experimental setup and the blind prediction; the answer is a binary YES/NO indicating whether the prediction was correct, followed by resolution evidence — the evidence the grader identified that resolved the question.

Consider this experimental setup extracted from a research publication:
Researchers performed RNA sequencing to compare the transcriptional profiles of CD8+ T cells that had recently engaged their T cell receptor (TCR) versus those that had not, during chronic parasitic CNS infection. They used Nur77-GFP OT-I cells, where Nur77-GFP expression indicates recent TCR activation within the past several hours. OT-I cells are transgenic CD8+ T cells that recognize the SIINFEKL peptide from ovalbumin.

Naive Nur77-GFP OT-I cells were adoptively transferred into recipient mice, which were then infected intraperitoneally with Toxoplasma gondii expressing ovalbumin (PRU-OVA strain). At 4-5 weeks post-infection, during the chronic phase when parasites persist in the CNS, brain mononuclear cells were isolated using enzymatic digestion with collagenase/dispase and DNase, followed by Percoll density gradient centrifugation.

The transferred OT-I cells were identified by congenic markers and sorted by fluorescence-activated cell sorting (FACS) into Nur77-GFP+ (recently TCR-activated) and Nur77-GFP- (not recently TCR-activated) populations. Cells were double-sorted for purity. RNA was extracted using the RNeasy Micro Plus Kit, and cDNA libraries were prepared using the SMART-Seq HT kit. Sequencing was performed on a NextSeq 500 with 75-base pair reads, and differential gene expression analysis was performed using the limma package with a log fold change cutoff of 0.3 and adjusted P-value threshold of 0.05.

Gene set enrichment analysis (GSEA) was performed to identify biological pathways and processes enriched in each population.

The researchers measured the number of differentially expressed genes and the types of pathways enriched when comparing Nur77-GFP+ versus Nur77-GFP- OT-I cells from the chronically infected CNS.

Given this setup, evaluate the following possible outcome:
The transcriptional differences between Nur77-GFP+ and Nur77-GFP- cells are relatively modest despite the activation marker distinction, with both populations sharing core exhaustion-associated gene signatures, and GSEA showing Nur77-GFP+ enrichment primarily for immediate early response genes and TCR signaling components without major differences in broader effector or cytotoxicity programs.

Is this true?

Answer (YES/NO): NO